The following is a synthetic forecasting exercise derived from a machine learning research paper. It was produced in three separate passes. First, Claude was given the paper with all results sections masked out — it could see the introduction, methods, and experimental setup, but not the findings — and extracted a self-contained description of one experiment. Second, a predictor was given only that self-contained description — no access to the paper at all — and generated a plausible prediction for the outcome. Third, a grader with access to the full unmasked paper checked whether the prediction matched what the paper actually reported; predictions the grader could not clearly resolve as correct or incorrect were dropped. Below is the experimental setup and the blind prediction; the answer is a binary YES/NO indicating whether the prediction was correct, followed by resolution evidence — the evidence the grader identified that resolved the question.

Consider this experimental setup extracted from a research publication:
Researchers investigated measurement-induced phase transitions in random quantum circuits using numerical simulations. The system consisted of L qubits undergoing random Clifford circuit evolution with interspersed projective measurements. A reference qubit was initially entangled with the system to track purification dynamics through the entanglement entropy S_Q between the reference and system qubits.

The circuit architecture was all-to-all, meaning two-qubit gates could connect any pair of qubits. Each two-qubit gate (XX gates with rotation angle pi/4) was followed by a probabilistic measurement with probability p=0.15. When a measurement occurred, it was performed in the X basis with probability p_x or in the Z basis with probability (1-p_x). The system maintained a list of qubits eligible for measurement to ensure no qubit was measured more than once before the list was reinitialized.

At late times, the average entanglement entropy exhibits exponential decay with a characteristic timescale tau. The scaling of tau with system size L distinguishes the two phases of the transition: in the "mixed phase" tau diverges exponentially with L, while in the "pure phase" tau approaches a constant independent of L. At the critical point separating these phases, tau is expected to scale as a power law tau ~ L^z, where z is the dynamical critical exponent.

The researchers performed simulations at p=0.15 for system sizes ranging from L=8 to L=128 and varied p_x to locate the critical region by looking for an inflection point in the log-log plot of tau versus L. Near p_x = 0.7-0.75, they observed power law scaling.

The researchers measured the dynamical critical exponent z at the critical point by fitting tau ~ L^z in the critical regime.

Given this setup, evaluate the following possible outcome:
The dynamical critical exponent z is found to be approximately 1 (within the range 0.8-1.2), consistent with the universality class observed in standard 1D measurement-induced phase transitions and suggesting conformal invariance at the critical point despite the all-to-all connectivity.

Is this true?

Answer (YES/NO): NO